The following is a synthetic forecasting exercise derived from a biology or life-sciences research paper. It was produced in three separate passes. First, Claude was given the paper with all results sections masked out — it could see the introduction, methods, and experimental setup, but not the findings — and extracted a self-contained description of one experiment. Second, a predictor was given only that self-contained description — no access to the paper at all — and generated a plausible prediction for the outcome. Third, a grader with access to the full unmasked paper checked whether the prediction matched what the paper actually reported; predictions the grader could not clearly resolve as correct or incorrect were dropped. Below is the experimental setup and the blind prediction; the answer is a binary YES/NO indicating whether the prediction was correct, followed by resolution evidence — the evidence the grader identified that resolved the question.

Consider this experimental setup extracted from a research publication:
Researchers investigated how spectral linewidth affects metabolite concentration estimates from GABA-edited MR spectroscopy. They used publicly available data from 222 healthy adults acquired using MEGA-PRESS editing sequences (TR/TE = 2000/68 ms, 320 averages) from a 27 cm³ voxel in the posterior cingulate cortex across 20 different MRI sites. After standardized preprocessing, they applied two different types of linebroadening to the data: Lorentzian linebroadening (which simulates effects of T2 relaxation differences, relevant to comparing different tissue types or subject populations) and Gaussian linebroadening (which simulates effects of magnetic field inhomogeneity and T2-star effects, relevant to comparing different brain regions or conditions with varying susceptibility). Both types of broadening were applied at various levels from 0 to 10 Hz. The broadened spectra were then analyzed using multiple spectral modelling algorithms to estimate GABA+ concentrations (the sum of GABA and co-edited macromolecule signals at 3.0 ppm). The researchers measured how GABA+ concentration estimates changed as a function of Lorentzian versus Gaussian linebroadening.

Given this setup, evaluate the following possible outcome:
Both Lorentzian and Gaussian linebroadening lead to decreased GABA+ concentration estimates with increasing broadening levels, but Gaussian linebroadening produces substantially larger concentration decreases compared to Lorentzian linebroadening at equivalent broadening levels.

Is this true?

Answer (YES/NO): NO